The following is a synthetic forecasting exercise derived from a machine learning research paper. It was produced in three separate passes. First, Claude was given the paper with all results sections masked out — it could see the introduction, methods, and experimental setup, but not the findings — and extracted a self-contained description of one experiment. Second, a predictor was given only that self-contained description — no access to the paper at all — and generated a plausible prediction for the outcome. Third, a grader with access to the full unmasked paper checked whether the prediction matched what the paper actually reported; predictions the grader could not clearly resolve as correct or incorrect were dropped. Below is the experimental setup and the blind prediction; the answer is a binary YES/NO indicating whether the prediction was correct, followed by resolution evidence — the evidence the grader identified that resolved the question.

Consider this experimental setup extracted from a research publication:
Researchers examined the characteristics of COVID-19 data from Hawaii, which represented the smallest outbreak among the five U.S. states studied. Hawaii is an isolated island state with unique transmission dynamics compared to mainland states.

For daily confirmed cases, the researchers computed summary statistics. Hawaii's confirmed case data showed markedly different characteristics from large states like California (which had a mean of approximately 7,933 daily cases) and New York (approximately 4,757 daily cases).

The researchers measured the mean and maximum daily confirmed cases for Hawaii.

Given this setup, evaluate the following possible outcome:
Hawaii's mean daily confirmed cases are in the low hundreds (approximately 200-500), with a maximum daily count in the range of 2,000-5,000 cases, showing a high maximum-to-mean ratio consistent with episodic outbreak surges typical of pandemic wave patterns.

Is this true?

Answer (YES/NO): NO